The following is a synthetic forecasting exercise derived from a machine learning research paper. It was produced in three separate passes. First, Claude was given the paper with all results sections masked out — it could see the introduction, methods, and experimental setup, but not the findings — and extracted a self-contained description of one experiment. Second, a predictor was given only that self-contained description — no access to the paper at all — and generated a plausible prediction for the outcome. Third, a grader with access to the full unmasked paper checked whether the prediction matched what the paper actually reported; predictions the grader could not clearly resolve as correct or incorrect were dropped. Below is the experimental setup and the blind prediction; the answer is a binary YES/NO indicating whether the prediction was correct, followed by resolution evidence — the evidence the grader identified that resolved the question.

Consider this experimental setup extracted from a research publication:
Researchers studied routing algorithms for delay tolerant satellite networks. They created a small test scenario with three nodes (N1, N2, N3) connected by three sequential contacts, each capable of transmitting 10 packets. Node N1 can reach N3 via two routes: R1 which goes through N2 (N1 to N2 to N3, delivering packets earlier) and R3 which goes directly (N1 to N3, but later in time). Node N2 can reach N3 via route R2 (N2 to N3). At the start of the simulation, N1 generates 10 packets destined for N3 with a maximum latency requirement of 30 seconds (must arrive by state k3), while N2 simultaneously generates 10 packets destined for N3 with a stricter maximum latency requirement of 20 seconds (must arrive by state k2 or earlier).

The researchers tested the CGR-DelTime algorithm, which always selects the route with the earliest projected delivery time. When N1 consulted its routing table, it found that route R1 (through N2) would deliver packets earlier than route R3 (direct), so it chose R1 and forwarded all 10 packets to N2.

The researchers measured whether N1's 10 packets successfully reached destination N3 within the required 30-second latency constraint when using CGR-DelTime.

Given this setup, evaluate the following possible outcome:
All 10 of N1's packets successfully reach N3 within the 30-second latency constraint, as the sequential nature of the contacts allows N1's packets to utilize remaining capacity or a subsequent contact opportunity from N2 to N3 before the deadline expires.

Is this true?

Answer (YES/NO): NO